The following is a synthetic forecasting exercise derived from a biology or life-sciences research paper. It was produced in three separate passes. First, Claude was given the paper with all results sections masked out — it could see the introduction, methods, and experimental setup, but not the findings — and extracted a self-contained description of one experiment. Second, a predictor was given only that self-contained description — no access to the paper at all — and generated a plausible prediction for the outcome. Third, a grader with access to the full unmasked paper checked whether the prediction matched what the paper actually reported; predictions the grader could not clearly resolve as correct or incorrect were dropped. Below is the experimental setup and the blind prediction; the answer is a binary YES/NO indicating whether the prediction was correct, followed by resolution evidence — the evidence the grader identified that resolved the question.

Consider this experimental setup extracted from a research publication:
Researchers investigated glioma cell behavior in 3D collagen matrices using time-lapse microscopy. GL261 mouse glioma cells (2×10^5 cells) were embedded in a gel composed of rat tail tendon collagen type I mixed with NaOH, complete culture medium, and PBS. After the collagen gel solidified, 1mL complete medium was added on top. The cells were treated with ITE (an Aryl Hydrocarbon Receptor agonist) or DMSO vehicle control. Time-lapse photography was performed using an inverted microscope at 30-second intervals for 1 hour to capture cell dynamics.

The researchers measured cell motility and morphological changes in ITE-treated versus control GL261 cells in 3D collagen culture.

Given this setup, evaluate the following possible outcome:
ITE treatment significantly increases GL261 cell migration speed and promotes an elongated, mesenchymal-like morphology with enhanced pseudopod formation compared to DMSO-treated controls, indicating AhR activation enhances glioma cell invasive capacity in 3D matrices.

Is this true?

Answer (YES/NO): NO